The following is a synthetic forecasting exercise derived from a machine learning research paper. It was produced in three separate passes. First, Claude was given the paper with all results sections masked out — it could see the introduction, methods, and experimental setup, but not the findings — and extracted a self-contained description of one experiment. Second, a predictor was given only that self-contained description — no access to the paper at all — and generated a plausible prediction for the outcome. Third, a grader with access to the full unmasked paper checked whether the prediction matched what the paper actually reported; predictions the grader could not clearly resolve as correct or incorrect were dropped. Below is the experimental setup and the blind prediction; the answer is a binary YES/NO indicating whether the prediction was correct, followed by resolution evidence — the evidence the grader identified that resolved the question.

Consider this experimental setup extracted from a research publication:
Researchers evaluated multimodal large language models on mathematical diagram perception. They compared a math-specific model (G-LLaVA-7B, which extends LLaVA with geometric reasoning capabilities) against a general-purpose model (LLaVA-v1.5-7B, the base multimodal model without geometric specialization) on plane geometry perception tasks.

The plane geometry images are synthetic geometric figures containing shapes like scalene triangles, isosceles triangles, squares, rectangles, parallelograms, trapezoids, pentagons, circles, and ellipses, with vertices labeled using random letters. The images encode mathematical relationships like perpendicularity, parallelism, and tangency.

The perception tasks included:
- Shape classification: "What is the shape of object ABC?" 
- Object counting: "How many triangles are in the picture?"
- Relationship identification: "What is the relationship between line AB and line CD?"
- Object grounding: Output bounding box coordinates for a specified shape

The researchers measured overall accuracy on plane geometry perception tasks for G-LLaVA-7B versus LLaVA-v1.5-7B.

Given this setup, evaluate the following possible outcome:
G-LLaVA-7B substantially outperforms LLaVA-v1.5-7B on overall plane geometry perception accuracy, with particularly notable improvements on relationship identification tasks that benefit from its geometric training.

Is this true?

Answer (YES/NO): NO